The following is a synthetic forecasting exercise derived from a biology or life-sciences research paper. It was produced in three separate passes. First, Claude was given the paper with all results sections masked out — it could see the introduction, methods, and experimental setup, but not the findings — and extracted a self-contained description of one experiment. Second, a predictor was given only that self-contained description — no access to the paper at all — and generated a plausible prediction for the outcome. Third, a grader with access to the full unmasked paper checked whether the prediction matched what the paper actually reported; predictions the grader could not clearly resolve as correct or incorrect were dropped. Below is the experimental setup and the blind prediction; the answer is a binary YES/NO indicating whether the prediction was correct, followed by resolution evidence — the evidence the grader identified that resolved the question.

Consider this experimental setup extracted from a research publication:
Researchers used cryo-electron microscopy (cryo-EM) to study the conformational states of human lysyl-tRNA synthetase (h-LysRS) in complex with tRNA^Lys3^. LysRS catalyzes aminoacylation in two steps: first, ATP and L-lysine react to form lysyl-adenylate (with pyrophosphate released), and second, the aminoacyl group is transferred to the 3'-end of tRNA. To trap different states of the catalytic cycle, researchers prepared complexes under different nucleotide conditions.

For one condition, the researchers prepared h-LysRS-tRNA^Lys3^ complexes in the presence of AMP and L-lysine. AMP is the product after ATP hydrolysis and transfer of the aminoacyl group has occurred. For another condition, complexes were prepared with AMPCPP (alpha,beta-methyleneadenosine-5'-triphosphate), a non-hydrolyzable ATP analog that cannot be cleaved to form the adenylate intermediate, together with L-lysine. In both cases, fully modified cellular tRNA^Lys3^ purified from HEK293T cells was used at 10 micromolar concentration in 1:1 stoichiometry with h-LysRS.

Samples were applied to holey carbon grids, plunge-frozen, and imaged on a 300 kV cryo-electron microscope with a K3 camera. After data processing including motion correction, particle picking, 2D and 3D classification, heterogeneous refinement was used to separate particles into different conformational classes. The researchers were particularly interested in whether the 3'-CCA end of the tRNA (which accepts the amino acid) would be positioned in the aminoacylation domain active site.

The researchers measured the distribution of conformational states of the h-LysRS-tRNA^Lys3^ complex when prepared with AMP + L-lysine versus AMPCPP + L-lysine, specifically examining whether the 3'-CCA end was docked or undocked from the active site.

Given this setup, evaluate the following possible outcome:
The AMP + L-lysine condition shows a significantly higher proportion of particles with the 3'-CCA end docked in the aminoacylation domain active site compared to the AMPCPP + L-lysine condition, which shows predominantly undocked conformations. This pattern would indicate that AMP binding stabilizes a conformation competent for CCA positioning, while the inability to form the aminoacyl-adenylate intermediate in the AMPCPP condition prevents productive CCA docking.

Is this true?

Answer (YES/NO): YES